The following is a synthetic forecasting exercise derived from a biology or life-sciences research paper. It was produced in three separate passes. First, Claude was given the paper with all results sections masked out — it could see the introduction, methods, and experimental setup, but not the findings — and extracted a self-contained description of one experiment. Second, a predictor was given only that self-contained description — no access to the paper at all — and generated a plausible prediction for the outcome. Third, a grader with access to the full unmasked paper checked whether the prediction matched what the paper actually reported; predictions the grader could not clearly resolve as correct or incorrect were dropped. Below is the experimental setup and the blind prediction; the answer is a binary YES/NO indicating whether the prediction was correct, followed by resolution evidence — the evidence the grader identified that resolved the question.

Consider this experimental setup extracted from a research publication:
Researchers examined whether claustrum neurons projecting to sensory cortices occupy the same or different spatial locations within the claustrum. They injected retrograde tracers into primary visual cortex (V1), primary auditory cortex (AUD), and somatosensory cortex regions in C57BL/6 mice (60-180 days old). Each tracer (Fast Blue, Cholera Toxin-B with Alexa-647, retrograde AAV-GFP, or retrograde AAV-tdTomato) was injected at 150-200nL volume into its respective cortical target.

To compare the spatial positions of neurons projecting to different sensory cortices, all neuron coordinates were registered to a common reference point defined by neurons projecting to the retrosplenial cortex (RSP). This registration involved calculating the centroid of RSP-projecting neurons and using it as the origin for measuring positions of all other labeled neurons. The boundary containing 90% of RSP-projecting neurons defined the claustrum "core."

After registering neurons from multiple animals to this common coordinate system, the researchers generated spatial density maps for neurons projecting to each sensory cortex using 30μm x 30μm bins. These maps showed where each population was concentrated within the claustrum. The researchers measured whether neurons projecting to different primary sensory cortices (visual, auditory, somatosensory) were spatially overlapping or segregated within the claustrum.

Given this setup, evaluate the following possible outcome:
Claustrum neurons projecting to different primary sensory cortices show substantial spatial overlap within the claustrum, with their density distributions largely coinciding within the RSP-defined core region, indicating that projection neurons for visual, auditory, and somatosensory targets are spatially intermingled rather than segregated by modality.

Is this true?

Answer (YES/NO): NO